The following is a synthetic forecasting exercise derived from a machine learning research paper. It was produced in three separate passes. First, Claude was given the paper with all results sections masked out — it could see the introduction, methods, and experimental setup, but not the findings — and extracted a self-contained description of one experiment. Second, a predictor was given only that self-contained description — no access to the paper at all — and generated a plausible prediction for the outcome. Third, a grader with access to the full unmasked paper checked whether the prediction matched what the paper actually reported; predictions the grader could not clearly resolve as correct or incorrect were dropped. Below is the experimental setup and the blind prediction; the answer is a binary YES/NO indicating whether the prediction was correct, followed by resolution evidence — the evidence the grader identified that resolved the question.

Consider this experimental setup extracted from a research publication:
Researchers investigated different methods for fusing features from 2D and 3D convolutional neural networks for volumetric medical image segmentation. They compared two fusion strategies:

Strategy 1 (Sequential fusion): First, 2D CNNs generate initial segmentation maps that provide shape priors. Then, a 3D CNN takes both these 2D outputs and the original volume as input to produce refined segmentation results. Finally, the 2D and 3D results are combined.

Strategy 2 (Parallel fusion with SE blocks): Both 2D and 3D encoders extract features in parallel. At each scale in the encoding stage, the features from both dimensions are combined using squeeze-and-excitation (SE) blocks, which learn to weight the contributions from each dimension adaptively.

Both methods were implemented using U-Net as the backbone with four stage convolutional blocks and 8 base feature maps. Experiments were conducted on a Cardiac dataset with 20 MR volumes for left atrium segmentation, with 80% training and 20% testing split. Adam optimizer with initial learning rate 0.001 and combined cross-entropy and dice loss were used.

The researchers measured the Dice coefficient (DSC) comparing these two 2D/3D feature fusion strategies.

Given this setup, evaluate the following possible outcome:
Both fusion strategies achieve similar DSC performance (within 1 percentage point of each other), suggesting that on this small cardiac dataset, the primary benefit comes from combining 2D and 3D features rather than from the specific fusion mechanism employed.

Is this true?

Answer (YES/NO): NO